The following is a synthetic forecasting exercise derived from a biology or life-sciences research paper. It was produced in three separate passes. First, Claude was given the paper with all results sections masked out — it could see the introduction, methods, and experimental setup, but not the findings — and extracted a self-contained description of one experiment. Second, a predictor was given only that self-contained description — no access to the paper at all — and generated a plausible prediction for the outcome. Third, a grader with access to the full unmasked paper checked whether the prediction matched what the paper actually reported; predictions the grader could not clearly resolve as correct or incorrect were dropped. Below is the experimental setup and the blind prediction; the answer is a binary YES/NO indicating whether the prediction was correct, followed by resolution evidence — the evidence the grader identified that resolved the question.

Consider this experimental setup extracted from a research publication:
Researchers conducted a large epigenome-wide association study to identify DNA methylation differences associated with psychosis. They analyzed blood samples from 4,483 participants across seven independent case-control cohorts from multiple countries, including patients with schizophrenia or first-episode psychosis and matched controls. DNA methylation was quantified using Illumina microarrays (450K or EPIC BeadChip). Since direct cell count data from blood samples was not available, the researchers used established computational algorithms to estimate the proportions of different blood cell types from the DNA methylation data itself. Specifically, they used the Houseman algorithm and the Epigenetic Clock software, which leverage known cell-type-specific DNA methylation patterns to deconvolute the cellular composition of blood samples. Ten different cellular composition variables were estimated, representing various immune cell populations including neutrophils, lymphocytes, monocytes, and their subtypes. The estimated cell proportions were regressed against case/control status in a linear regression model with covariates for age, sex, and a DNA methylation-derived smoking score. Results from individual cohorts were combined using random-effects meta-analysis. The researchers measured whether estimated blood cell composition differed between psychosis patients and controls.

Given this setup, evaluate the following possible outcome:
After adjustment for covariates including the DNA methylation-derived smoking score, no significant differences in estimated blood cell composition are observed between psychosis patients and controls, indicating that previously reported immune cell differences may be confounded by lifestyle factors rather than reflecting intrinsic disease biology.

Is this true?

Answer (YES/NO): NO